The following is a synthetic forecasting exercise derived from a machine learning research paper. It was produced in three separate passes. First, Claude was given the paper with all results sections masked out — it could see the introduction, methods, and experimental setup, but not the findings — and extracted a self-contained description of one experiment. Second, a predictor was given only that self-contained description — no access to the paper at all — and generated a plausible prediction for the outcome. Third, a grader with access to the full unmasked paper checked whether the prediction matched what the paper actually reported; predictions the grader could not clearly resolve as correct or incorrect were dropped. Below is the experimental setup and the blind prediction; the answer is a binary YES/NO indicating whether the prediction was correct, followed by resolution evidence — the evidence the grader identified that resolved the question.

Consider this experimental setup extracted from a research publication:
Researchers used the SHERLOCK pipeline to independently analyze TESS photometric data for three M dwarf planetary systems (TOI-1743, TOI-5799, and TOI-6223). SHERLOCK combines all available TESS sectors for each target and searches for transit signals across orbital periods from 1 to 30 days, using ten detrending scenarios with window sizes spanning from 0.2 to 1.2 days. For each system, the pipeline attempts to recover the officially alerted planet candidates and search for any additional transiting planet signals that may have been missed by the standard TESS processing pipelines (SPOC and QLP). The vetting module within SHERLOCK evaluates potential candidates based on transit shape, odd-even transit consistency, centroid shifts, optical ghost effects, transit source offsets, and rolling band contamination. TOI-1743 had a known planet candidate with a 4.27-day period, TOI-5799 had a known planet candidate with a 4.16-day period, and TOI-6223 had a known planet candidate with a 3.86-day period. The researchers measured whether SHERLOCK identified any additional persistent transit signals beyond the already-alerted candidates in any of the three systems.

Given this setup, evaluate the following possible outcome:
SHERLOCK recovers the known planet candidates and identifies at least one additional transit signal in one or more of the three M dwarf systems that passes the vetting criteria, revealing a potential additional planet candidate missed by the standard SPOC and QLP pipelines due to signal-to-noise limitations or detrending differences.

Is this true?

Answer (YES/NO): YES